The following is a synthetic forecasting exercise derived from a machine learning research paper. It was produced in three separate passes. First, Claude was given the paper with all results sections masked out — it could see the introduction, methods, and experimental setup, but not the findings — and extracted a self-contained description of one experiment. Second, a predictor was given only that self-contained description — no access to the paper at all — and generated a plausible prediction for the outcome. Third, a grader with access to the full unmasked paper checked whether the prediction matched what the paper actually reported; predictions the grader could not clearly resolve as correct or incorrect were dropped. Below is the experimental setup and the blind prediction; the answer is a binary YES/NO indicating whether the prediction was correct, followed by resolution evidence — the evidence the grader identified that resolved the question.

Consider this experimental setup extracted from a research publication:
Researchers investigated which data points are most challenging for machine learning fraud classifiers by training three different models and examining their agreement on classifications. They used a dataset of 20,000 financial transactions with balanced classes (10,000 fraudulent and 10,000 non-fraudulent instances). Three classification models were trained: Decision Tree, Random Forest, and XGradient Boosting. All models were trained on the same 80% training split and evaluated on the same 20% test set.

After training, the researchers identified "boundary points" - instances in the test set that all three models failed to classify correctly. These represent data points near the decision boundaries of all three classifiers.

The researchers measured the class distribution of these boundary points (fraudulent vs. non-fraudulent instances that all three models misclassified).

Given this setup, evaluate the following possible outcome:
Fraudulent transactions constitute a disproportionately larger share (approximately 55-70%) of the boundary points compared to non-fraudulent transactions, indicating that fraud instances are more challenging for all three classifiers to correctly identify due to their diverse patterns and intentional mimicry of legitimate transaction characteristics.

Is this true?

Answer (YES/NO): NO